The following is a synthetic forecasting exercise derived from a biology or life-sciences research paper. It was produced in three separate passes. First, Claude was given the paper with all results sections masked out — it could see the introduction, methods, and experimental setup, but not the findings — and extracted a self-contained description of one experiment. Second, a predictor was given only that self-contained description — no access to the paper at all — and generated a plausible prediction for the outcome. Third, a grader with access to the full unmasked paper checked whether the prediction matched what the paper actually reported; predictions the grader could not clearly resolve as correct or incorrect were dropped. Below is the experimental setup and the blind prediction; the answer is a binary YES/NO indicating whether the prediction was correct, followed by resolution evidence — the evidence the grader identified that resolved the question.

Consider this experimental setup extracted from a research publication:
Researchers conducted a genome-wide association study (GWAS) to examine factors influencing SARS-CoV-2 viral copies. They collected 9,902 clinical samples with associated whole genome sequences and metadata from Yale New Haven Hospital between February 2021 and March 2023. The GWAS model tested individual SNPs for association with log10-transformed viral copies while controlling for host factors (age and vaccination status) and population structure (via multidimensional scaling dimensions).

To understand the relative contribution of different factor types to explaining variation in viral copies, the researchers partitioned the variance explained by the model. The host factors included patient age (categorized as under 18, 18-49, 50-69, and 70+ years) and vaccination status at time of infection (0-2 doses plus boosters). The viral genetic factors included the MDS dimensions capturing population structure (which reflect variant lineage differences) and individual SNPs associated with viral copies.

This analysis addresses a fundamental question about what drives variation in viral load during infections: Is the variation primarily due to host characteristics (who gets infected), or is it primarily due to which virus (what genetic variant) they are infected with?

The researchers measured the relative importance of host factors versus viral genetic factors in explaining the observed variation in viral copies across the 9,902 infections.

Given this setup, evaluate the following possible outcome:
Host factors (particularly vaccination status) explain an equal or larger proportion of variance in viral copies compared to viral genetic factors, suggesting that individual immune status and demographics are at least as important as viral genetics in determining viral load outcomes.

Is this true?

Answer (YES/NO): NO